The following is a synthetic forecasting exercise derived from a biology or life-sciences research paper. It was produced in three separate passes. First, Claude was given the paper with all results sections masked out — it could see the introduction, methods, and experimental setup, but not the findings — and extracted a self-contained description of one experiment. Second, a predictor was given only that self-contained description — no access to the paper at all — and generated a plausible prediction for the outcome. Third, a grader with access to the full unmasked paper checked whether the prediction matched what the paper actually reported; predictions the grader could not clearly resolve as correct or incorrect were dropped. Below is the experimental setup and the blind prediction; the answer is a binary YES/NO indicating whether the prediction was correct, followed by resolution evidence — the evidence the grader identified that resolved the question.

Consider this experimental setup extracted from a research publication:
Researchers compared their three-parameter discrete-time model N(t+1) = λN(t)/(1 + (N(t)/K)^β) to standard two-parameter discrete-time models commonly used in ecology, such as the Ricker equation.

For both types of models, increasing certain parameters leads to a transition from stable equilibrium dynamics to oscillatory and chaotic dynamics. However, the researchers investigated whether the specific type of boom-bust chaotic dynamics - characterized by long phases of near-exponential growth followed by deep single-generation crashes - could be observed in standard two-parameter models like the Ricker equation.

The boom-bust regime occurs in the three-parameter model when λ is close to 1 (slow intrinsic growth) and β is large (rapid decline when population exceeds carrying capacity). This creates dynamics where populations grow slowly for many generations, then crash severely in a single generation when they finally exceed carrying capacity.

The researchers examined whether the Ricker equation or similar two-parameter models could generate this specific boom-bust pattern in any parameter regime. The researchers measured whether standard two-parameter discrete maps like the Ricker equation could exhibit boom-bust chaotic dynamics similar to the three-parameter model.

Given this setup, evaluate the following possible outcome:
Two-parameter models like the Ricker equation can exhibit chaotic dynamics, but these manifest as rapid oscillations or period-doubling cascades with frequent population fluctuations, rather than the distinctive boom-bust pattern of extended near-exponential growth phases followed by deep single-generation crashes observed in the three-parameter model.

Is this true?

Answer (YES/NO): YES